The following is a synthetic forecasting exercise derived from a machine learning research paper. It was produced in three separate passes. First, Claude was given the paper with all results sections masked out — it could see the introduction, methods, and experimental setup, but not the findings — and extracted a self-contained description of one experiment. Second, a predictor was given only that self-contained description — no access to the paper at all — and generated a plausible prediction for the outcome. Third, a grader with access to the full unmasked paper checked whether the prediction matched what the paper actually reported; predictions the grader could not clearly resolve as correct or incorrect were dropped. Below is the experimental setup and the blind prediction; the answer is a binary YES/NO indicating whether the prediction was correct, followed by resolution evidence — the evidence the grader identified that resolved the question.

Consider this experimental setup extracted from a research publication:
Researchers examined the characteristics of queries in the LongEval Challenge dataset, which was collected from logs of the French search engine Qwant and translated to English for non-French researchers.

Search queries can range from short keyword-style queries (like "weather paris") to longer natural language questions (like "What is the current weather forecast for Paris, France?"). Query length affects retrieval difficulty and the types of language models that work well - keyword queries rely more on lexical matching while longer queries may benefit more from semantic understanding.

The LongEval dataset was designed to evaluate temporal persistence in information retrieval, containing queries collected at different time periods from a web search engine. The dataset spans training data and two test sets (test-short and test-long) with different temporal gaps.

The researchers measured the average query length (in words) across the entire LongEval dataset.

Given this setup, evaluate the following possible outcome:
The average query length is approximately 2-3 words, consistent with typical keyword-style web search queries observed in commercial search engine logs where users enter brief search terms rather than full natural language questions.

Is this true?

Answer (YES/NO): YES